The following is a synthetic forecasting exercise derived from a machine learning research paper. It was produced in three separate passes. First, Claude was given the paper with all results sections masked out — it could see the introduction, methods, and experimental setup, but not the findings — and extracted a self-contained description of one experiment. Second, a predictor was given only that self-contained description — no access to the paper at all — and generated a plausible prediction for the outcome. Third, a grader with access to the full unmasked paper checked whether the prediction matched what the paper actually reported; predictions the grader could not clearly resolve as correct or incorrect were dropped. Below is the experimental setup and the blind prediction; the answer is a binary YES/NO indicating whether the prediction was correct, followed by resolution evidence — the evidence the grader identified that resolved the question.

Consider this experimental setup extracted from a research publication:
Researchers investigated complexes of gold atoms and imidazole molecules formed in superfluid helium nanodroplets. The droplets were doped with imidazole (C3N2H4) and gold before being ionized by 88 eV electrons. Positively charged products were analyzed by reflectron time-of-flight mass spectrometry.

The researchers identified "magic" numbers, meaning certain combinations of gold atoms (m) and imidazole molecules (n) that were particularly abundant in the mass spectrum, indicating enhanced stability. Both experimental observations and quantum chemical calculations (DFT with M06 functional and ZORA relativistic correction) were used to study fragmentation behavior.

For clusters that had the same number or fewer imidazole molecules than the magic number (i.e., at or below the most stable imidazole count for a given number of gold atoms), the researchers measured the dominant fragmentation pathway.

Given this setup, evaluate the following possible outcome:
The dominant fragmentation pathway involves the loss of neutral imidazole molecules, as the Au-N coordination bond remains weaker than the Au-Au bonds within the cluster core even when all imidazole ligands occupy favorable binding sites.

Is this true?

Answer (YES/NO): NO